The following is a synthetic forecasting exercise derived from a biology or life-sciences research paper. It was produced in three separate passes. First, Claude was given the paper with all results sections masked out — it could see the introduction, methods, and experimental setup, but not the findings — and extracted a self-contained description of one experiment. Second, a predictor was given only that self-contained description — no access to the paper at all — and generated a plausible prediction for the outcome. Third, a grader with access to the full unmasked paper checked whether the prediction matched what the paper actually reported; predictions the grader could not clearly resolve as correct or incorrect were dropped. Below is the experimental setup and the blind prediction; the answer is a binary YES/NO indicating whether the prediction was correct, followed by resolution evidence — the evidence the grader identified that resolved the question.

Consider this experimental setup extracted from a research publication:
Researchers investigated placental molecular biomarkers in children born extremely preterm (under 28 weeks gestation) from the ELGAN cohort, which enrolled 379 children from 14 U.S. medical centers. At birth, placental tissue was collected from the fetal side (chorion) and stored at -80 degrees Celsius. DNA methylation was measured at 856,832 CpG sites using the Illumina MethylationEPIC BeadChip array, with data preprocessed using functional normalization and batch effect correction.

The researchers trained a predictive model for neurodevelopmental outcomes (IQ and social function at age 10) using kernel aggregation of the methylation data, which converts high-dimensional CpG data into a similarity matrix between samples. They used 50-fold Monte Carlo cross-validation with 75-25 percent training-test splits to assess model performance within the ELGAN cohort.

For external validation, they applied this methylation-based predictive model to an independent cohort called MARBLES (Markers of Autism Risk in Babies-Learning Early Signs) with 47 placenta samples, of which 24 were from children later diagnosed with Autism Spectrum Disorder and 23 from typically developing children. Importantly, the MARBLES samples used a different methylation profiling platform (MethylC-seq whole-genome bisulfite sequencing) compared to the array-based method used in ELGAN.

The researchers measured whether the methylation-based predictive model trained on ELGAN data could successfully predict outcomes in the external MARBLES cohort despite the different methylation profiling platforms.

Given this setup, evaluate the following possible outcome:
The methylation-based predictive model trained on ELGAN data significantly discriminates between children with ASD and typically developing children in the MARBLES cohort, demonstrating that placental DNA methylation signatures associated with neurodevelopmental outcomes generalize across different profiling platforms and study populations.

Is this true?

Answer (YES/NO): NO